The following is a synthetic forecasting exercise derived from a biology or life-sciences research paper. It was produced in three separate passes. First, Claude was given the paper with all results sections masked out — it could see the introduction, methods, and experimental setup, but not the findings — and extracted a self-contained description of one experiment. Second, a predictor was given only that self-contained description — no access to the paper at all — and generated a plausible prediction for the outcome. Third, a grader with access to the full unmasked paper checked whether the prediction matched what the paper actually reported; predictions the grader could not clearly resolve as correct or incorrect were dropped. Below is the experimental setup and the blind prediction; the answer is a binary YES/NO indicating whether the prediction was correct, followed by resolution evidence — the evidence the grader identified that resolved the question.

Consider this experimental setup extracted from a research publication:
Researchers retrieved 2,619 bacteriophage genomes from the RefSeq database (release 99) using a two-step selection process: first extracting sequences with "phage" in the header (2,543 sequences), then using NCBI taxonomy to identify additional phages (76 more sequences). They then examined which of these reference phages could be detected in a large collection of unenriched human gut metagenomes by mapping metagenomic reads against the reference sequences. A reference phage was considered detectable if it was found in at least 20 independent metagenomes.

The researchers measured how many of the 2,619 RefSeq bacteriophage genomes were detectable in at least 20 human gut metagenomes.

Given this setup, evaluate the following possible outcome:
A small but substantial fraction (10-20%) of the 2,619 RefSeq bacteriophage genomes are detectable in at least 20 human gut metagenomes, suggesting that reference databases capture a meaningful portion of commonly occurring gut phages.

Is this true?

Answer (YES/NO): NO